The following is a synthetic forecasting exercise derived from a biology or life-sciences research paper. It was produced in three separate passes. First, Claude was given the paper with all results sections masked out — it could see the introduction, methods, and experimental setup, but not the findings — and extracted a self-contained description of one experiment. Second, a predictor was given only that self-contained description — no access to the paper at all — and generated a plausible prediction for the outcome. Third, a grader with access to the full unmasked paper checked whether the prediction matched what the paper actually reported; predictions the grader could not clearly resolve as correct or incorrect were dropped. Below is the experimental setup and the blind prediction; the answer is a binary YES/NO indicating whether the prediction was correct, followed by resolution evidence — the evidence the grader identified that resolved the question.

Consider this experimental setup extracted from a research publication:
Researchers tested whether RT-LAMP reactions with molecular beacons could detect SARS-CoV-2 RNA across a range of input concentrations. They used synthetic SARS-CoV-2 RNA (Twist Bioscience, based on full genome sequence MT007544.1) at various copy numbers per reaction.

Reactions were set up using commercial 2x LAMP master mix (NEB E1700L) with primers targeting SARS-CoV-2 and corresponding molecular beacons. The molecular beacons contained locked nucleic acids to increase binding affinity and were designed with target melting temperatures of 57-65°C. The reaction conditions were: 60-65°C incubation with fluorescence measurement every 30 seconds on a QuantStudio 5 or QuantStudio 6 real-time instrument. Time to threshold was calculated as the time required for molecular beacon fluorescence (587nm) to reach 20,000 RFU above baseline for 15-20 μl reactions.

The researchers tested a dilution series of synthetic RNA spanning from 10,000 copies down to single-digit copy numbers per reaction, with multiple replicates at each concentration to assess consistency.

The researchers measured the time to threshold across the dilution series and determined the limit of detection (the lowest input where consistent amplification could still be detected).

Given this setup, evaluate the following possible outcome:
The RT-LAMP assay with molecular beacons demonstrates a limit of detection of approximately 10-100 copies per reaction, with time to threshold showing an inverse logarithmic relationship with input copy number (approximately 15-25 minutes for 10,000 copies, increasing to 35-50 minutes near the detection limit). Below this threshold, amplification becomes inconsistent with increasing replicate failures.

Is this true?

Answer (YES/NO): NO